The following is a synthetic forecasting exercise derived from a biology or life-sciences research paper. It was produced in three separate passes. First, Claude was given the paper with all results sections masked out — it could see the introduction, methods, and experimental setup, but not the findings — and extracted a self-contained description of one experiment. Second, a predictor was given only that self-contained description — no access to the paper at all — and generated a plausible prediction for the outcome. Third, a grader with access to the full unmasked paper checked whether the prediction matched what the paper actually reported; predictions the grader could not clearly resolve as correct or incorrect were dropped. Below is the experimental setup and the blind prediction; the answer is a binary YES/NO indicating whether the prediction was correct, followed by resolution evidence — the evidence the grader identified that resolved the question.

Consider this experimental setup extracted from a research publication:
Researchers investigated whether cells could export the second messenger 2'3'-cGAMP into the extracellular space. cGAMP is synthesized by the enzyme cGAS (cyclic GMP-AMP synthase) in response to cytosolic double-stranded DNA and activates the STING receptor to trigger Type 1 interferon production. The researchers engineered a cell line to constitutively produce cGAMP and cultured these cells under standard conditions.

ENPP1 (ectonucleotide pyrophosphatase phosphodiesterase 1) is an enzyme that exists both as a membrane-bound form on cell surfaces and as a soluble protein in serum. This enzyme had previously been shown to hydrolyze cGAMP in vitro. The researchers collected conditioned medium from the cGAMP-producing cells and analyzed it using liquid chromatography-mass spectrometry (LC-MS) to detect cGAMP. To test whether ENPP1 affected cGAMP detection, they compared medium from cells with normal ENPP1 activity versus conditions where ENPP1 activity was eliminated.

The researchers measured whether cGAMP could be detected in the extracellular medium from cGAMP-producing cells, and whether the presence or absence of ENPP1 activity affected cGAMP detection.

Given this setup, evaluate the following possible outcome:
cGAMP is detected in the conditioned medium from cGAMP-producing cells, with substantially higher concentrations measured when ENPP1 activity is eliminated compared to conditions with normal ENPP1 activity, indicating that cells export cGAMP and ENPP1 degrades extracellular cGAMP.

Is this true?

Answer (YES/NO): YES